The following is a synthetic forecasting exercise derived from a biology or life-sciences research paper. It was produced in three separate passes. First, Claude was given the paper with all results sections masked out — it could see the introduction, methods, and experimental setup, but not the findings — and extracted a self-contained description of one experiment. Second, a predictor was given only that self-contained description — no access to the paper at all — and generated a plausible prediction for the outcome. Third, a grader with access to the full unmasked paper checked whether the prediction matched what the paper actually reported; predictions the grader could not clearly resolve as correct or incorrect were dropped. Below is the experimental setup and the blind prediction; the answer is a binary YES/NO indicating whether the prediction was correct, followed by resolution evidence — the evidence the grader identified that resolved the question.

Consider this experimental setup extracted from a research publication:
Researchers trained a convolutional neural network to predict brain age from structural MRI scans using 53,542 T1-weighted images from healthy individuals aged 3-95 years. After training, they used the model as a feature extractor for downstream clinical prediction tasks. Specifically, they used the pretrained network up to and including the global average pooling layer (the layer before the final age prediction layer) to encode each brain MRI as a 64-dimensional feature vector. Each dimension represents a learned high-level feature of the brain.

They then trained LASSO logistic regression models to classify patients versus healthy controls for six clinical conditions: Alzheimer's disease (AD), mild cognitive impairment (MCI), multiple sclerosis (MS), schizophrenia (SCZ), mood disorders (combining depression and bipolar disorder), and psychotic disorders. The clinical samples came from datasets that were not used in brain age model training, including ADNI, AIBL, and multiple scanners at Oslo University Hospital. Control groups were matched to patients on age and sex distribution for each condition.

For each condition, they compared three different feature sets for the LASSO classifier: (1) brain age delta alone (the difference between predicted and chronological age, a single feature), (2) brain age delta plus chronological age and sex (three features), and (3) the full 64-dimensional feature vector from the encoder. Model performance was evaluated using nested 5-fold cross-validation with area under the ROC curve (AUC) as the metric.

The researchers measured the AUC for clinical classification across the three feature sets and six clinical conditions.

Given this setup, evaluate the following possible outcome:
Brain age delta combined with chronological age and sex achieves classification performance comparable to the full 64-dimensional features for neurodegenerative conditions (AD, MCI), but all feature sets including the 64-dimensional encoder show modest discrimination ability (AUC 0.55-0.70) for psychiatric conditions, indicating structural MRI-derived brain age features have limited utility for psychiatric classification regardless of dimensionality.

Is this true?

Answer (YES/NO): NO